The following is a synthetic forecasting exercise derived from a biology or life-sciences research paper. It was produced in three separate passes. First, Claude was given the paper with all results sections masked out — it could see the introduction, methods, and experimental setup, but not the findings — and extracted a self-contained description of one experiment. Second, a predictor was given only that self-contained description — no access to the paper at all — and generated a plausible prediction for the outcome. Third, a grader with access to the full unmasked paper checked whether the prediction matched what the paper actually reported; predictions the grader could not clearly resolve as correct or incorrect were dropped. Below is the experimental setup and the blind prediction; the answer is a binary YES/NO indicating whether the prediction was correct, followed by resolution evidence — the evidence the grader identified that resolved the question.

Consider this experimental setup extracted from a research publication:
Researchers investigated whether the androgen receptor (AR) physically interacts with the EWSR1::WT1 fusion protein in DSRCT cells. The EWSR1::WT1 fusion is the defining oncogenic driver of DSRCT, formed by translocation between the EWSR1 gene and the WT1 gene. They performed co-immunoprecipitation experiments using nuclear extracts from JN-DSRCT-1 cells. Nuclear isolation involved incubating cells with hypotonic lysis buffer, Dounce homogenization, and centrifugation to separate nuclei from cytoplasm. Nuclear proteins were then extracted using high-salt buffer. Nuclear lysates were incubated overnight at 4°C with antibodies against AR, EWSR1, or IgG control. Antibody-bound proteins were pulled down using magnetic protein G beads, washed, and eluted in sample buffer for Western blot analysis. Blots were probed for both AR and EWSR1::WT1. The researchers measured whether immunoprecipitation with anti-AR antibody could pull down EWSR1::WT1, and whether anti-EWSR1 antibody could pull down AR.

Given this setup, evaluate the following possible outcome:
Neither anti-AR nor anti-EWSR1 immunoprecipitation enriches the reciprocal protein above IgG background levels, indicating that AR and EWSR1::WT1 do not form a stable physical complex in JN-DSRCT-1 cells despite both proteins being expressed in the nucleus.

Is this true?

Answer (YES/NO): NO